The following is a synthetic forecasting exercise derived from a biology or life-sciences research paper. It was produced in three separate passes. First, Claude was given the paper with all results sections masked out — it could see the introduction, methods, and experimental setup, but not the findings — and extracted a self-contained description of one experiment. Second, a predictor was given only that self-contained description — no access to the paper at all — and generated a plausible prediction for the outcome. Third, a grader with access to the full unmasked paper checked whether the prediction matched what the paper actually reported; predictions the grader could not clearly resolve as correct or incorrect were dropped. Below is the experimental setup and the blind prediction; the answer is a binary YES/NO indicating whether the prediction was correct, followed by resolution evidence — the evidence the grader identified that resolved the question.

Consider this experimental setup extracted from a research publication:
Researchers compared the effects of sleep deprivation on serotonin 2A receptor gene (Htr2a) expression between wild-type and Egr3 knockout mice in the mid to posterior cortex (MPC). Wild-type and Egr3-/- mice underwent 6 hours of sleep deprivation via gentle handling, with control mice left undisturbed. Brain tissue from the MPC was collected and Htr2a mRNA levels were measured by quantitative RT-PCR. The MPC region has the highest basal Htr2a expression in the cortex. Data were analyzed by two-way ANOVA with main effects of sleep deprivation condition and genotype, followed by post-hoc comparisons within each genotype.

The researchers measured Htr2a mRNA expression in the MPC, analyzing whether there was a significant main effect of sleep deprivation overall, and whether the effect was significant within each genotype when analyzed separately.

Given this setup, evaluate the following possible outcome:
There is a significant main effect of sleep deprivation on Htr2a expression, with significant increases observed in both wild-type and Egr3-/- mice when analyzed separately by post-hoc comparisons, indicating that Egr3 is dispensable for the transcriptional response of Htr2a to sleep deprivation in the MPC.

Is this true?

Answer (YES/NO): NO